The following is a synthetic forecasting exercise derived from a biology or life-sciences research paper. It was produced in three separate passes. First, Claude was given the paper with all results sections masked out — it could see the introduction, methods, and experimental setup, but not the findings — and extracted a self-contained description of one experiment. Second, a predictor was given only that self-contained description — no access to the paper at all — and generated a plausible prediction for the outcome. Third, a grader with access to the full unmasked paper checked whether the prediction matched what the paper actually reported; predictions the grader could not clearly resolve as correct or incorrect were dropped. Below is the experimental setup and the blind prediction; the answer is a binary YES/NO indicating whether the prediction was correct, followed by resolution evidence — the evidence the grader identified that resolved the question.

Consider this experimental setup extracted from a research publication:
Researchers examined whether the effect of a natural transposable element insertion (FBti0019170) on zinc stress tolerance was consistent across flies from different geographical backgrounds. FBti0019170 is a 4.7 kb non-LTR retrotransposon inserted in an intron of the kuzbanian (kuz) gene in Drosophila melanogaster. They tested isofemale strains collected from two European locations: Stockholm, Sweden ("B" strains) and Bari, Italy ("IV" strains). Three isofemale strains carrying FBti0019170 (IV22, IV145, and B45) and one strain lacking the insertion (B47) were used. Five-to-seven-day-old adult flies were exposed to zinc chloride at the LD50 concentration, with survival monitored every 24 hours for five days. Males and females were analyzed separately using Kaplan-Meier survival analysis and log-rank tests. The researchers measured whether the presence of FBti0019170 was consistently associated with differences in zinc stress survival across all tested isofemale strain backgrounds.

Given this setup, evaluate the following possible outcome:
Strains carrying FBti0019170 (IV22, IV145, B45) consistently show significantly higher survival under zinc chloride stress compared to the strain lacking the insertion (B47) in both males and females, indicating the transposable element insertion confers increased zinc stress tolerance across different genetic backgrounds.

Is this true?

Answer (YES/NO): NO